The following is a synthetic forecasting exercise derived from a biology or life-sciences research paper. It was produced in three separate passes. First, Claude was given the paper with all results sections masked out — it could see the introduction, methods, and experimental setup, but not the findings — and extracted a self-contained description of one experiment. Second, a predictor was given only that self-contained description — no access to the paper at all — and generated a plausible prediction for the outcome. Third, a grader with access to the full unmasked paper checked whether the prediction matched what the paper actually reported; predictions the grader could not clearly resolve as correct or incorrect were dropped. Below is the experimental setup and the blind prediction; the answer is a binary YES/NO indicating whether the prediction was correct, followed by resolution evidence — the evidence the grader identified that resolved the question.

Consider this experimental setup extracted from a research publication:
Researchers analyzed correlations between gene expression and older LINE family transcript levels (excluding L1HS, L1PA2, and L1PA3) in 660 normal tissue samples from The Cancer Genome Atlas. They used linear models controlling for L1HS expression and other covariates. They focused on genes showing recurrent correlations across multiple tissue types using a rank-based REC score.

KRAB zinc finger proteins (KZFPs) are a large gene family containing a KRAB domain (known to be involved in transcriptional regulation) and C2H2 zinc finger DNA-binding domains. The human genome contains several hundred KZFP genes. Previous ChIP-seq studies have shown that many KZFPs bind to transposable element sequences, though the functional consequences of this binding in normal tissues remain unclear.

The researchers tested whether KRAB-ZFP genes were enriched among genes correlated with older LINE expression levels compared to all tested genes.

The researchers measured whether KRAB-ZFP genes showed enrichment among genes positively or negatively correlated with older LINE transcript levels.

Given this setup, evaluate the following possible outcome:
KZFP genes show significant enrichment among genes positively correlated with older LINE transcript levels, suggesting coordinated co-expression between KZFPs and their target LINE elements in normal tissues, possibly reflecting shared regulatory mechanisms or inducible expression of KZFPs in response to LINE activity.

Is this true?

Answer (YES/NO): YES